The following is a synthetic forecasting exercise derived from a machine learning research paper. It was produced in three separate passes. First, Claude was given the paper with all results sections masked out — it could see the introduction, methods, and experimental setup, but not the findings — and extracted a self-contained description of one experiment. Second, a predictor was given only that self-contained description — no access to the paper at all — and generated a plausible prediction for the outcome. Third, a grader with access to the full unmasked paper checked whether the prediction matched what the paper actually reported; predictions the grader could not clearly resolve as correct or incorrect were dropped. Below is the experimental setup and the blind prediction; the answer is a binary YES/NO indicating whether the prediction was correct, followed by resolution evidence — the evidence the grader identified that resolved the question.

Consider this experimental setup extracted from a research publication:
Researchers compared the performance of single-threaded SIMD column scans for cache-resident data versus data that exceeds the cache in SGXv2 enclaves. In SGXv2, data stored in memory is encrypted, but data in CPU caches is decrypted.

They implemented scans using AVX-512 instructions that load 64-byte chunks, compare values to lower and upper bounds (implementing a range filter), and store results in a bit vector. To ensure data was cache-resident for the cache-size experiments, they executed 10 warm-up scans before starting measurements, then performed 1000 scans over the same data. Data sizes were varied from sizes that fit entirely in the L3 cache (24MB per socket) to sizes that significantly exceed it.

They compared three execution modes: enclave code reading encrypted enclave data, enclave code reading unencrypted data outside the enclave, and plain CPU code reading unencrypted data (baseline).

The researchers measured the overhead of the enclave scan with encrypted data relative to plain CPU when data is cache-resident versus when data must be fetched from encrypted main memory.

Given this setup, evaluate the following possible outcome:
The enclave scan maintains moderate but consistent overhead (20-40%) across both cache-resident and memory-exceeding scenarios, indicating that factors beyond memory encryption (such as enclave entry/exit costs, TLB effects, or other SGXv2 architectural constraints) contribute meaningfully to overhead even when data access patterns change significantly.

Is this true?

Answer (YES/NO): NO